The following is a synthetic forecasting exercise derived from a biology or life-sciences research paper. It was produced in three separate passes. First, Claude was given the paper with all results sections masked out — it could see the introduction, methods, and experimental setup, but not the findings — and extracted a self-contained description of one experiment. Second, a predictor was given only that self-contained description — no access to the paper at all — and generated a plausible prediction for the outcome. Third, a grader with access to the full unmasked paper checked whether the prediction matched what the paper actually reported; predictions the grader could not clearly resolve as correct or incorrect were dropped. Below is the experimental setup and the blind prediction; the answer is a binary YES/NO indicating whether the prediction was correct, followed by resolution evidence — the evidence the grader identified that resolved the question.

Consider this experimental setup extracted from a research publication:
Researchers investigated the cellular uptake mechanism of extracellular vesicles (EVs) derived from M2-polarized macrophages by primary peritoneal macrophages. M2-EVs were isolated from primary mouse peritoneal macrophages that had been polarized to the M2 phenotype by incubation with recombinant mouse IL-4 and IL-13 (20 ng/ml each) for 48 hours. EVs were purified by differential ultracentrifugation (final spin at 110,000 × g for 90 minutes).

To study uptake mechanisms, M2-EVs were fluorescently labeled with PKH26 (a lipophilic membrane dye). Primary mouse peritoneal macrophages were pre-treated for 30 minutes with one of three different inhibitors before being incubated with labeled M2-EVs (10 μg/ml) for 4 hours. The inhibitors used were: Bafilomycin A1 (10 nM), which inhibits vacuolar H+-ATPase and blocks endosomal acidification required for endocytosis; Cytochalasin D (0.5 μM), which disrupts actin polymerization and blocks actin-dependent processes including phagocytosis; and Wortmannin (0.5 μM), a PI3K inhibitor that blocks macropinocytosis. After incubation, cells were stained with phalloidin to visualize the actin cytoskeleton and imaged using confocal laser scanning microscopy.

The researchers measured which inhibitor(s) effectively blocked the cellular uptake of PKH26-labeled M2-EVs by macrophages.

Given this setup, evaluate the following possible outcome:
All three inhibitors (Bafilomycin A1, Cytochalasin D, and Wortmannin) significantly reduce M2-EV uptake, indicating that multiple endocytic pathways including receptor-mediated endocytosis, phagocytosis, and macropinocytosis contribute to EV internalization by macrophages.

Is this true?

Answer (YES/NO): YES